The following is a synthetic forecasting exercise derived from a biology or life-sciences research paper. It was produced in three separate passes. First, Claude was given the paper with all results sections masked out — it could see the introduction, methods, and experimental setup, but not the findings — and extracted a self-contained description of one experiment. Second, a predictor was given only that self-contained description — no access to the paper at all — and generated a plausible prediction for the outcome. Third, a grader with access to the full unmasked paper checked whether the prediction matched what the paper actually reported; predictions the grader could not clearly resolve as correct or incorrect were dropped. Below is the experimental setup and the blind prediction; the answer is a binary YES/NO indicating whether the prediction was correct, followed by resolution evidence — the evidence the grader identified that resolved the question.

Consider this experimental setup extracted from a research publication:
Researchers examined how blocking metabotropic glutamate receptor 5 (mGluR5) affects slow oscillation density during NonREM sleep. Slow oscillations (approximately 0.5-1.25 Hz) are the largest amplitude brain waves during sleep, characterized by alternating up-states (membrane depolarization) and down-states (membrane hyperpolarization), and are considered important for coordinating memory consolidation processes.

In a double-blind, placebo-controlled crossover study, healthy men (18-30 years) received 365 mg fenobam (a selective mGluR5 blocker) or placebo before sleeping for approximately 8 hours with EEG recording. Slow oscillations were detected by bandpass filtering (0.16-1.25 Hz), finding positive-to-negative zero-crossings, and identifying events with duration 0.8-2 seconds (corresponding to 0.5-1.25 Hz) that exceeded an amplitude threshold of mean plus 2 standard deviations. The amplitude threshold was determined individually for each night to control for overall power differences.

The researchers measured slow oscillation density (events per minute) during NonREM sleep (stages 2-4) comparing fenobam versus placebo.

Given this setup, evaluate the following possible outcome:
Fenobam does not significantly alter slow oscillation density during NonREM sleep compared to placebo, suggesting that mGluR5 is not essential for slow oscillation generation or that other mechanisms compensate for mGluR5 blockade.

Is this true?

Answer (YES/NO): NO